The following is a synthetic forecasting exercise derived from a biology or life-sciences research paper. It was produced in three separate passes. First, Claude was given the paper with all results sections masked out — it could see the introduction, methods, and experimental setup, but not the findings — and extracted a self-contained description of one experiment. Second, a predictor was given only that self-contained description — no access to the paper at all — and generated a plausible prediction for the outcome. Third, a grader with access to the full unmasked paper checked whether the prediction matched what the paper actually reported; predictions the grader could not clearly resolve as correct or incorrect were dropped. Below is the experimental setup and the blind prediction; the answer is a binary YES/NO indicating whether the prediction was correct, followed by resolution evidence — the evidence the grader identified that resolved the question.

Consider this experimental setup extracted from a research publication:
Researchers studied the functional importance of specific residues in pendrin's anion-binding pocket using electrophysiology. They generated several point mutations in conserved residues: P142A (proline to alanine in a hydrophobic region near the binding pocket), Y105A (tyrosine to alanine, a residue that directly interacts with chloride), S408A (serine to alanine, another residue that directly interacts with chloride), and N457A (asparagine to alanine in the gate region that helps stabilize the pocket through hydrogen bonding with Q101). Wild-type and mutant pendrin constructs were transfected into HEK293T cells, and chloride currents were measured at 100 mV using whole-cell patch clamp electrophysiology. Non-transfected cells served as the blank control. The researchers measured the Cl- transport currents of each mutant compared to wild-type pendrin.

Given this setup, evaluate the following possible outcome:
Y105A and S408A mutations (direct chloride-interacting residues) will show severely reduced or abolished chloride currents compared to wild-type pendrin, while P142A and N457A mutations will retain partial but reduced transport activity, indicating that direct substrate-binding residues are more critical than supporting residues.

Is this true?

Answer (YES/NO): NO